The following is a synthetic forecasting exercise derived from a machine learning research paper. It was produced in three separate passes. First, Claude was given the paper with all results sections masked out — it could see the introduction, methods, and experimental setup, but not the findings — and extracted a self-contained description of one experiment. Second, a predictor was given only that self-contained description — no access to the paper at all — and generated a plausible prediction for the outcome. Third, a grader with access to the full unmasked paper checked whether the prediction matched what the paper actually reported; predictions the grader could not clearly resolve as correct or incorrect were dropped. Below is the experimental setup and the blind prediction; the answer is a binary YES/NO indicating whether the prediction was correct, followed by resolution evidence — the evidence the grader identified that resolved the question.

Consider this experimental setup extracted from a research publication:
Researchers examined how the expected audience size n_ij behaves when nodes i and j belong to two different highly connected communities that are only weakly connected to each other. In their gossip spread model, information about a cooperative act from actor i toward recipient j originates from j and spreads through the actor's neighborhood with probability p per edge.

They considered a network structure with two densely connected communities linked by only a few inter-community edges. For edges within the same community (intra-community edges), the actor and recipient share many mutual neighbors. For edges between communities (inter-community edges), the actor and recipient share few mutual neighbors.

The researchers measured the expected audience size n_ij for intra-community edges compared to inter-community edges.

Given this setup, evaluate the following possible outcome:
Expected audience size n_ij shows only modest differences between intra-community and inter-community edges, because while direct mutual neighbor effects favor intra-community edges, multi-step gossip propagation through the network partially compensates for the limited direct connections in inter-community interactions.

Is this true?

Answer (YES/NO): NO